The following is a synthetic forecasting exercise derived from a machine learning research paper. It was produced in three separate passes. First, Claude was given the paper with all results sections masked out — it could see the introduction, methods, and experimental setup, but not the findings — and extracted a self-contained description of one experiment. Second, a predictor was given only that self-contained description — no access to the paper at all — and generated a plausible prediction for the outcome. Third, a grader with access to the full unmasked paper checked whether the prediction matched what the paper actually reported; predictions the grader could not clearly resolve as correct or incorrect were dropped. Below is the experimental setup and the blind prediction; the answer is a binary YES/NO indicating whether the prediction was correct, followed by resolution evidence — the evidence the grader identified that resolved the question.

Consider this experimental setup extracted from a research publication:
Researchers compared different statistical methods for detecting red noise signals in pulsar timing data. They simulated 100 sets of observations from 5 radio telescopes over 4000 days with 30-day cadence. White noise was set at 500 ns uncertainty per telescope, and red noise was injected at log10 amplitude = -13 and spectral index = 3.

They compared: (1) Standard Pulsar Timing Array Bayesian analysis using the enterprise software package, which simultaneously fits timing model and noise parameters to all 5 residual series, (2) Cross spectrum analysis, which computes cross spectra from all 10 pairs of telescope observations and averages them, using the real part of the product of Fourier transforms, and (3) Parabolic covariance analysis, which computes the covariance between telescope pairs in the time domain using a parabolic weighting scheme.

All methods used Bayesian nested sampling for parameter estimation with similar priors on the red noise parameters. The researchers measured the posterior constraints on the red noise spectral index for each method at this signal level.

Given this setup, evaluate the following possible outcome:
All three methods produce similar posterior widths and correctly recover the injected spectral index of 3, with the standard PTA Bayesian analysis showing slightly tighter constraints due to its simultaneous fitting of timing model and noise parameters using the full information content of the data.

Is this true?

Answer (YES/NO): NO